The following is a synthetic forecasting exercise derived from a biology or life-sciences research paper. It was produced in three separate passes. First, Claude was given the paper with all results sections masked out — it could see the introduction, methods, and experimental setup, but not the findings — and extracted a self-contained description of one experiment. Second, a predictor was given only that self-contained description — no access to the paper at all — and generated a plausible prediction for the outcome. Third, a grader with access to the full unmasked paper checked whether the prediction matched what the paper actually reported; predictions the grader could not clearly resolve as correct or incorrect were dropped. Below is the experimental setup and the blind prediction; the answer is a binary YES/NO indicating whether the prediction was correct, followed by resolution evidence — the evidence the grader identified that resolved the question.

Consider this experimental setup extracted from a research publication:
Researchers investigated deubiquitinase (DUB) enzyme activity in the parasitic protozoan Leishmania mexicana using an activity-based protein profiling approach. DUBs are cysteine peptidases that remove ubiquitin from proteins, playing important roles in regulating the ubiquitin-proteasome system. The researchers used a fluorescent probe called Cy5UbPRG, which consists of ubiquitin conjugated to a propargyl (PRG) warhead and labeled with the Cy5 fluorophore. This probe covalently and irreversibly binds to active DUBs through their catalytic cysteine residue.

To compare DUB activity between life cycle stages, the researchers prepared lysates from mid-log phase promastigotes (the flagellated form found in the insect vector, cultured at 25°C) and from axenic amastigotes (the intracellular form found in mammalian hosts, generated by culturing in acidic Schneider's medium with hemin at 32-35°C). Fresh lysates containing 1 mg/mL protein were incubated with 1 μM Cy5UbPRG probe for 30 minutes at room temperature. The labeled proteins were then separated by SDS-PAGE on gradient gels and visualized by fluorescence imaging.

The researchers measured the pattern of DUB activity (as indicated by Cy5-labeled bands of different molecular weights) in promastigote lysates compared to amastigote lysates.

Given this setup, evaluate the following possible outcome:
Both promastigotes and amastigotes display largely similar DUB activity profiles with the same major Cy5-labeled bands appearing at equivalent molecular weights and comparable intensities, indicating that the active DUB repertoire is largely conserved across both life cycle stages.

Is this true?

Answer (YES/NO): YES